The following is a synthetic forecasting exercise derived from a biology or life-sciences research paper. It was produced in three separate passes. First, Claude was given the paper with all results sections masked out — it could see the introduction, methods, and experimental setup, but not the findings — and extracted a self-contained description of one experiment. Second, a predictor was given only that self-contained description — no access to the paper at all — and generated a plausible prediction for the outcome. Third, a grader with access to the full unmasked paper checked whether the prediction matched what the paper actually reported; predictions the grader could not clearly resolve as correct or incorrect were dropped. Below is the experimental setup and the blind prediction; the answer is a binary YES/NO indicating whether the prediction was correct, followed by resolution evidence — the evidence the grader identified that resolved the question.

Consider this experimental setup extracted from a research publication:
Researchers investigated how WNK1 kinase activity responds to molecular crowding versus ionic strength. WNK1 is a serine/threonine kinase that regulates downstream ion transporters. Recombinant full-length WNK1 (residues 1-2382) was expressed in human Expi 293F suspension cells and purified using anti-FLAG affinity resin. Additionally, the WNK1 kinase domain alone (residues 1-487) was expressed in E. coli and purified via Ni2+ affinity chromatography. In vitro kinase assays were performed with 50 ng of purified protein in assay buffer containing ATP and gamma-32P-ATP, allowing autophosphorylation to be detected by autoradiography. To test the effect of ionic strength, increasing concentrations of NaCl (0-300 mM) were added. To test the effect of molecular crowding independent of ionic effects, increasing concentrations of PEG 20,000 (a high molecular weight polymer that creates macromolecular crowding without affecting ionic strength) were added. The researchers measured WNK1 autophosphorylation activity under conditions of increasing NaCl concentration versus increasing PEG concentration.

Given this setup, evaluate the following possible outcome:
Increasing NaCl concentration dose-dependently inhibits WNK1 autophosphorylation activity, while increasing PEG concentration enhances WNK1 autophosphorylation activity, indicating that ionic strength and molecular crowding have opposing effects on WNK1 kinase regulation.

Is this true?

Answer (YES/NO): YES